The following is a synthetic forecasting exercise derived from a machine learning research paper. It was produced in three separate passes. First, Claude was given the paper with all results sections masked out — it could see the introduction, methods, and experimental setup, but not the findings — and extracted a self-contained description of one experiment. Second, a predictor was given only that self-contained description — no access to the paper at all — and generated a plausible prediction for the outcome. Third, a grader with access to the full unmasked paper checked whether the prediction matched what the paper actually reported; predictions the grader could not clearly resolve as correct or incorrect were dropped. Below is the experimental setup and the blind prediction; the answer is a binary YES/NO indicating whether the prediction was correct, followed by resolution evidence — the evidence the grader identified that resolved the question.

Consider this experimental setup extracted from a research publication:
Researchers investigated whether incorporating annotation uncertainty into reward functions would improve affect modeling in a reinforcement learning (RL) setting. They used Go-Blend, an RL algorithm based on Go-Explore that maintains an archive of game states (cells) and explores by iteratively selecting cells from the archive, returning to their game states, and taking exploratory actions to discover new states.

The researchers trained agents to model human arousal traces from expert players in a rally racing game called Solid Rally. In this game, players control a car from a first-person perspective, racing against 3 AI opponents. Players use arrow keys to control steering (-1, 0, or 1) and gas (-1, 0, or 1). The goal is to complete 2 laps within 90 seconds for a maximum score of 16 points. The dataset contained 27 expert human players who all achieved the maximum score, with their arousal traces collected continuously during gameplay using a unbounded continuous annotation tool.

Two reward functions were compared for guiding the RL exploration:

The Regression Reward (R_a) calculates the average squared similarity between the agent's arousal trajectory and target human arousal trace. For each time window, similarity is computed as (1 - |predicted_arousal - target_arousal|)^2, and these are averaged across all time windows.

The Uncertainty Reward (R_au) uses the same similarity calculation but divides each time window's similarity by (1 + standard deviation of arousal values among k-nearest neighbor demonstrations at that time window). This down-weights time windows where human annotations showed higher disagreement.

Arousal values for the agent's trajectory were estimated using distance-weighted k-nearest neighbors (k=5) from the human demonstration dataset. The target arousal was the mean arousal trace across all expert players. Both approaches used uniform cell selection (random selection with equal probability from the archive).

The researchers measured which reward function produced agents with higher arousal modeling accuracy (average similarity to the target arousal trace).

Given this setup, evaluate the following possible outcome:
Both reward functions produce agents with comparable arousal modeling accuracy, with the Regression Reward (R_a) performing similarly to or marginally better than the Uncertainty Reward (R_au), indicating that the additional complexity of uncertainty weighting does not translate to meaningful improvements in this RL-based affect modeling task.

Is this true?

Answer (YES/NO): YES